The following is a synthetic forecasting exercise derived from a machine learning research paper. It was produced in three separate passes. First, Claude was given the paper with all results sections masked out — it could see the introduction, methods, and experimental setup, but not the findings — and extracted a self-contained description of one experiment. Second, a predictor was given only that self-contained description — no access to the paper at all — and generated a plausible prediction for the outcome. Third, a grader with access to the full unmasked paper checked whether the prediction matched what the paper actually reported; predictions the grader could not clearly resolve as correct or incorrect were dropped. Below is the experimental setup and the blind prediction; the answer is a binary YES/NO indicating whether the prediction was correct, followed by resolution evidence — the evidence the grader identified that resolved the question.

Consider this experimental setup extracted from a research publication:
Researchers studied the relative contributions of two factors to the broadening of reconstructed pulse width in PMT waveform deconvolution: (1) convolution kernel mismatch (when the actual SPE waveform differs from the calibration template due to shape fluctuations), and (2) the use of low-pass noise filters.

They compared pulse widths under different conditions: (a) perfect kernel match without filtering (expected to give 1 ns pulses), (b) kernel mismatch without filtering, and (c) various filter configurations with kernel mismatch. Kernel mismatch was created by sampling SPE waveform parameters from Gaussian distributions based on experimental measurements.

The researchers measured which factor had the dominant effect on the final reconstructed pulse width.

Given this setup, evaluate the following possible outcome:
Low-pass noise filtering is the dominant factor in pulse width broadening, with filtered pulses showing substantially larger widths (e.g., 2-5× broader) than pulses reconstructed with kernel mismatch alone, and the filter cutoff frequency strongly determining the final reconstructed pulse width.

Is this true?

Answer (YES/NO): YES